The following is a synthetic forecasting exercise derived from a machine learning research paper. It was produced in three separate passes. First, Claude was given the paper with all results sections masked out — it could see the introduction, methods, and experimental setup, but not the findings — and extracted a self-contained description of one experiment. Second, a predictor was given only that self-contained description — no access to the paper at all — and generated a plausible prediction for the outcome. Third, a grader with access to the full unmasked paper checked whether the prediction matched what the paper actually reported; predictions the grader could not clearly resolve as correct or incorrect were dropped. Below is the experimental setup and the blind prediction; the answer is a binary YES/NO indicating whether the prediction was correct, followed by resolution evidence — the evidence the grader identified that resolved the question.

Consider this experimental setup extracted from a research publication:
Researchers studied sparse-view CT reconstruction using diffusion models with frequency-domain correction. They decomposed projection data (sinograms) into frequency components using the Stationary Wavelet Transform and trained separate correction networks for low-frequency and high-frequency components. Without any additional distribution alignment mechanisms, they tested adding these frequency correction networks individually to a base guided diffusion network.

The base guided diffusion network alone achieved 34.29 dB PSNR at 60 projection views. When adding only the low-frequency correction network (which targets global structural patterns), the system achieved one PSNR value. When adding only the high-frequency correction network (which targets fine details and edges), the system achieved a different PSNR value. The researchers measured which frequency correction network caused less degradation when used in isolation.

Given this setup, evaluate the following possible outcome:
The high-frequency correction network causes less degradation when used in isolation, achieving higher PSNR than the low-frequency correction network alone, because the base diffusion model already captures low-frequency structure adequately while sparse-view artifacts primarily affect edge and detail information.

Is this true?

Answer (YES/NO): NO